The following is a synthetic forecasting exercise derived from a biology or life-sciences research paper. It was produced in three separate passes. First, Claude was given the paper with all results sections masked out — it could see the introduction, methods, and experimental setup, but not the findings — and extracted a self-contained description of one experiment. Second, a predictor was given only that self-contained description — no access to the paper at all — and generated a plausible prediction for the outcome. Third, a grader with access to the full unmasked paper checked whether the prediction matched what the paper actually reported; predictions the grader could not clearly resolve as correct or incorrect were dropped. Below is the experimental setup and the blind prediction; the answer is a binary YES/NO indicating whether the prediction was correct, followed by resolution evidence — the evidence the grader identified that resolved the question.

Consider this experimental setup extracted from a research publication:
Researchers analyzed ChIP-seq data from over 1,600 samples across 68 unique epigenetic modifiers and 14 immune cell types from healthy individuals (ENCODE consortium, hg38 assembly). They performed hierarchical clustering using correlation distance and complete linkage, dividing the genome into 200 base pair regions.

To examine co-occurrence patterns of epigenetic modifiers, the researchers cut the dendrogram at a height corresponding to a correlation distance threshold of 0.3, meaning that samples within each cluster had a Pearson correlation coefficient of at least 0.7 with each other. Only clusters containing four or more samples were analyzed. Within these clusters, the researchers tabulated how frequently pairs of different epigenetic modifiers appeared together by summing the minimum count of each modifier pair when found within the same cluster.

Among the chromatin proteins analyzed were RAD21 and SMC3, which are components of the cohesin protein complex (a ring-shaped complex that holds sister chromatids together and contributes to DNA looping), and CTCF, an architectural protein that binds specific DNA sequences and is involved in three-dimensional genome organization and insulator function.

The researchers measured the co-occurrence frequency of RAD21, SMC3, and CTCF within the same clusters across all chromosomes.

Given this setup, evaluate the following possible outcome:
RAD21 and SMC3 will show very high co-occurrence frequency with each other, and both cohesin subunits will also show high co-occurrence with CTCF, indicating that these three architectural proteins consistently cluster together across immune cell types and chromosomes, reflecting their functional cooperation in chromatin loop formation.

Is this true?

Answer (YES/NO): YES